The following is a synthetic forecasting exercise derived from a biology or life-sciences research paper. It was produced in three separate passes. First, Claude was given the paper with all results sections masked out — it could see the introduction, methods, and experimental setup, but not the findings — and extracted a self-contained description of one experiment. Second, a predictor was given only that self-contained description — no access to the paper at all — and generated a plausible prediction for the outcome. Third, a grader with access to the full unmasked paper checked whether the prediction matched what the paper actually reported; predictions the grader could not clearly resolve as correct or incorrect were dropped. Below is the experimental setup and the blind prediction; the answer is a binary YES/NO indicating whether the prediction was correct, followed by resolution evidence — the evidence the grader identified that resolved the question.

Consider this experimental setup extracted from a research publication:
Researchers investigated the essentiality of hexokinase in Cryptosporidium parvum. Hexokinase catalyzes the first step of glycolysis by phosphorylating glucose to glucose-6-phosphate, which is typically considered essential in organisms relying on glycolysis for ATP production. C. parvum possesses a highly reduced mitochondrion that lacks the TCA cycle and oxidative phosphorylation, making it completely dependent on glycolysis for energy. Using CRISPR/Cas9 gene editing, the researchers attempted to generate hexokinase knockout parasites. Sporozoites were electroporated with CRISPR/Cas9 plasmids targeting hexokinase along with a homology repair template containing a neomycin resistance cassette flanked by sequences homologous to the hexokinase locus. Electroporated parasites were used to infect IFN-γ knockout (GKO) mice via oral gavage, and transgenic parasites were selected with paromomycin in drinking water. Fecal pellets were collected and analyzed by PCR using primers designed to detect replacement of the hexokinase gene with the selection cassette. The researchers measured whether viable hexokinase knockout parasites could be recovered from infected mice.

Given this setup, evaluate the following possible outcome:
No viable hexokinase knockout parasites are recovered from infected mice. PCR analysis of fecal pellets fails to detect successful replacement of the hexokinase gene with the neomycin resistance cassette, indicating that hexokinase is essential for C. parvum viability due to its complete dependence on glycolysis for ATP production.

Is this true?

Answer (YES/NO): NO